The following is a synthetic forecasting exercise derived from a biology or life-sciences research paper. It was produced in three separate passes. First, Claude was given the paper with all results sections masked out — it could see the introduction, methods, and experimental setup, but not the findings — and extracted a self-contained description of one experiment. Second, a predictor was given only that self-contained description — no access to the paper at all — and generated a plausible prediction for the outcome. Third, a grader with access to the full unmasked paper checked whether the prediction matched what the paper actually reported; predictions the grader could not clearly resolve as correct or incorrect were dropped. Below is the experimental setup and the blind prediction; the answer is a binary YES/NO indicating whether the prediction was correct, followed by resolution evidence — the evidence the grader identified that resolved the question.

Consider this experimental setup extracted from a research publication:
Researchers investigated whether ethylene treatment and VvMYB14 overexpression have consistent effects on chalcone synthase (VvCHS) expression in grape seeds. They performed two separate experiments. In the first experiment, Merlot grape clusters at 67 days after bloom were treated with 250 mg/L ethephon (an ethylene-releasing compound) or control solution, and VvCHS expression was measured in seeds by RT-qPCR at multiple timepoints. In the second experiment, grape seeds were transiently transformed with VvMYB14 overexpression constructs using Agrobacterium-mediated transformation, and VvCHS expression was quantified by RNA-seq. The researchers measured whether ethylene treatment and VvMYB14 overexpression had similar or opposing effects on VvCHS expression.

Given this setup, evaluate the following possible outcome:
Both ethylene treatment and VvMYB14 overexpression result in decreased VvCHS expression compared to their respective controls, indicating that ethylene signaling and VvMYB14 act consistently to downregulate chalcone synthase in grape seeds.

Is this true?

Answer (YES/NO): NO